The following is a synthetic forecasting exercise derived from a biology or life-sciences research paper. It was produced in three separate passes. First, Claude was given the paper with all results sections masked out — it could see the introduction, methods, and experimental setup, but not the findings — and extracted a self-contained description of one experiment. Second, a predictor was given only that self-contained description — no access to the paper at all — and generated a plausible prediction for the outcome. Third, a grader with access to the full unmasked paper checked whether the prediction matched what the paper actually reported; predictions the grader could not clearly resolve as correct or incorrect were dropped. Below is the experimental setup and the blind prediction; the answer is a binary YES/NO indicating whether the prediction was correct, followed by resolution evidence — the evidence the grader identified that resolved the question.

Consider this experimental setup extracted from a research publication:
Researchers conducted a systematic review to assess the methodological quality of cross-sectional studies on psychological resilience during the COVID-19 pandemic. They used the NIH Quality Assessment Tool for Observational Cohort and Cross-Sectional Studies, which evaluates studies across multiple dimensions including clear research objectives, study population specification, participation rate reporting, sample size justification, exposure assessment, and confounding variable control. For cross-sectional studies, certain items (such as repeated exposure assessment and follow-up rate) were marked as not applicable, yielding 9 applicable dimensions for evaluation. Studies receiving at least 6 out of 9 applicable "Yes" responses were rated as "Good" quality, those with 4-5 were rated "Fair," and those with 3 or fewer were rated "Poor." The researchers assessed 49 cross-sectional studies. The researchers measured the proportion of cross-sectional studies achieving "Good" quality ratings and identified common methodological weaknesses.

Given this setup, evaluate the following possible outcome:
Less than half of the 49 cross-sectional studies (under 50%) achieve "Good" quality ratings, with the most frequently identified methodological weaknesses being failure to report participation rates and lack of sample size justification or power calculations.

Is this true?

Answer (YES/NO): NO